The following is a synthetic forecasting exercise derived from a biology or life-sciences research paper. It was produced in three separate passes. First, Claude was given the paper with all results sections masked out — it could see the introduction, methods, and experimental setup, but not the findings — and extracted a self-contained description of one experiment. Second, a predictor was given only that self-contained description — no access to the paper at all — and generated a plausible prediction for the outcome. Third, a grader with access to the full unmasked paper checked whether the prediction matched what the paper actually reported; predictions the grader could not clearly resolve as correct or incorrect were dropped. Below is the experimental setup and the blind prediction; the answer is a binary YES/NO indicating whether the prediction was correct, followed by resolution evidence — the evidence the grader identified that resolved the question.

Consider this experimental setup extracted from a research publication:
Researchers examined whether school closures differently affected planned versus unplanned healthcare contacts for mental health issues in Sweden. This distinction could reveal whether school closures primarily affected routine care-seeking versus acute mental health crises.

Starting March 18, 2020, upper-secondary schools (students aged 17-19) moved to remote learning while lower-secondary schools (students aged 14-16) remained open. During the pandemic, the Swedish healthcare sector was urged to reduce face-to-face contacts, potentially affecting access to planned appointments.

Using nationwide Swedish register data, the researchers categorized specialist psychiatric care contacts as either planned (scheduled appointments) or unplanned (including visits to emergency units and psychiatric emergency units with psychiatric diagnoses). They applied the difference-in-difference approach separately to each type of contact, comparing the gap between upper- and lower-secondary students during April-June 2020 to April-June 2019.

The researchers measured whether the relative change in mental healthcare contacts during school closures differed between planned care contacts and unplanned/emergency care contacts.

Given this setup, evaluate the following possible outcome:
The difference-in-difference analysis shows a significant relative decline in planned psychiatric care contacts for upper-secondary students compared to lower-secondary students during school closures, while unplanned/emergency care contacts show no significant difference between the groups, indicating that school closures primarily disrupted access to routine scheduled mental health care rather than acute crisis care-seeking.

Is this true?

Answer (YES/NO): NO